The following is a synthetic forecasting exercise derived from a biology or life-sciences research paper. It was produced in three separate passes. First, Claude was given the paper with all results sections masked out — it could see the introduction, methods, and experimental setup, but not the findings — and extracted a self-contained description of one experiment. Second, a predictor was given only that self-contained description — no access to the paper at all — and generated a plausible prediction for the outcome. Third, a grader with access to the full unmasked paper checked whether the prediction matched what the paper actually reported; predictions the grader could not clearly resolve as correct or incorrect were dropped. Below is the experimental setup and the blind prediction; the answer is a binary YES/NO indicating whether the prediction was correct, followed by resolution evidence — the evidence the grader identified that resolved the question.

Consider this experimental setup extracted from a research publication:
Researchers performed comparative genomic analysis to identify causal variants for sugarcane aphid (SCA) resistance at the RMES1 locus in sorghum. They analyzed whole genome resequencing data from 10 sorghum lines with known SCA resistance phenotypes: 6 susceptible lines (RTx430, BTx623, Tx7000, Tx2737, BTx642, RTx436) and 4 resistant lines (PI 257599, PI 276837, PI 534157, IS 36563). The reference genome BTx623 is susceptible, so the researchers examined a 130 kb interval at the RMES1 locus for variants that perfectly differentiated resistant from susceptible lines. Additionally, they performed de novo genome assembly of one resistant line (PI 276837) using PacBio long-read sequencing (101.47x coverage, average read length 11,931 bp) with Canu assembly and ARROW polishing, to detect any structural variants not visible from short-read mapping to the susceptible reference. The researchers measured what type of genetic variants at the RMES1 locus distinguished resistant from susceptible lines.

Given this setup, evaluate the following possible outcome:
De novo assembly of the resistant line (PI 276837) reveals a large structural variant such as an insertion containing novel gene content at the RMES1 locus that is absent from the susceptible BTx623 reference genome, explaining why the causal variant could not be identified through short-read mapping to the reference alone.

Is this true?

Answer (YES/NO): NO